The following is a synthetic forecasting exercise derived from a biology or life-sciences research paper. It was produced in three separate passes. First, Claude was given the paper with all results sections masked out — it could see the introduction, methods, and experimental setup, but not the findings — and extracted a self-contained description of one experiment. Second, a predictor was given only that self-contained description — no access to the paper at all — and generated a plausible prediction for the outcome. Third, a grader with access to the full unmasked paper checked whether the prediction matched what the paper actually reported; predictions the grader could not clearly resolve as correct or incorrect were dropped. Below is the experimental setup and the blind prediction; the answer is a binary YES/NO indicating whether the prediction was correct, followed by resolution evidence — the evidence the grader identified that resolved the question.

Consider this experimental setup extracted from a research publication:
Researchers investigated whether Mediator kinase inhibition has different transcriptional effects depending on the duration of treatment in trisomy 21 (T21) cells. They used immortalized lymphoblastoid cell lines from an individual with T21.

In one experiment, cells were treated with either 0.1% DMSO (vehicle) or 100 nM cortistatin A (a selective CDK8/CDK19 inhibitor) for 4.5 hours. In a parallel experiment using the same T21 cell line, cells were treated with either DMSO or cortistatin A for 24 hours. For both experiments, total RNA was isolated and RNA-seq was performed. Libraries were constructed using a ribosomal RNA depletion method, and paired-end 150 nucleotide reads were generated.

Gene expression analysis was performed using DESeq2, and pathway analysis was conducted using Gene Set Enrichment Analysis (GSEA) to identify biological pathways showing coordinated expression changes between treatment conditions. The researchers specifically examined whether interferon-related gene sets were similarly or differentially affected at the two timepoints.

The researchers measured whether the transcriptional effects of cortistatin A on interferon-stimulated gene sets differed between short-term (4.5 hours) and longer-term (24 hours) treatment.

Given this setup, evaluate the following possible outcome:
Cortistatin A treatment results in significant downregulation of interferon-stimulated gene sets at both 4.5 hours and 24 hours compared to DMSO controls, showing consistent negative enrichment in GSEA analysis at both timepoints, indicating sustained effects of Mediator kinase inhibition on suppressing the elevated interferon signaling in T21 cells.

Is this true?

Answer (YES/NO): NO